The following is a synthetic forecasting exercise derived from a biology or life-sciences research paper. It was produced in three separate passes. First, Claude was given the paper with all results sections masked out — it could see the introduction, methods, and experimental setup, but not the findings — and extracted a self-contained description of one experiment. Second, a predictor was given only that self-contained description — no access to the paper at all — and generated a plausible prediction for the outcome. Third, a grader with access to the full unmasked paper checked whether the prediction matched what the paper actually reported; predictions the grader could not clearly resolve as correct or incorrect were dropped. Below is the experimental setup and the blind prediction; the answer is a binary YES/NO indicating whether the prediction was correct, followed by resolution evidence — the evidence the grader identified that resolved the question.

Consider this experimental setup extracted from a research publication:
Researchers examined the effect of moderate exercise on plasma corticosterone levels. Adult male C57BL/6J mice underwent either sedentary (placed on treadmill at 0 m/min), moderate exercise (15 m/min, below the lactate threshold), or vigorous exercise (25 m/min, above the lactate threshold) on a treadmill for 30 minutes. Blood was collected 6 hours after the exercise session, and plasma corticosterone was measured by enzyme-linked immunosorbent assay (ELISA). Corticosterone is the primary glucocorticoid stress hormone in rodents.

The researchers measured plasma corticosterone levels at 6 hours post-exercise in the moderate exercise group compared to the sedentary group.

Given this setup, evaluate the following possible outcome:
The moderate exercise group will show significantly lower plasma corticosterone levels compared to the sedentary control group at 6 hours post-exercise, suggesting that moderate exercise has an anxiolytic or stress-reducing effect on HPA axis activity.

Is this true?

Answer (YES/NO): NO